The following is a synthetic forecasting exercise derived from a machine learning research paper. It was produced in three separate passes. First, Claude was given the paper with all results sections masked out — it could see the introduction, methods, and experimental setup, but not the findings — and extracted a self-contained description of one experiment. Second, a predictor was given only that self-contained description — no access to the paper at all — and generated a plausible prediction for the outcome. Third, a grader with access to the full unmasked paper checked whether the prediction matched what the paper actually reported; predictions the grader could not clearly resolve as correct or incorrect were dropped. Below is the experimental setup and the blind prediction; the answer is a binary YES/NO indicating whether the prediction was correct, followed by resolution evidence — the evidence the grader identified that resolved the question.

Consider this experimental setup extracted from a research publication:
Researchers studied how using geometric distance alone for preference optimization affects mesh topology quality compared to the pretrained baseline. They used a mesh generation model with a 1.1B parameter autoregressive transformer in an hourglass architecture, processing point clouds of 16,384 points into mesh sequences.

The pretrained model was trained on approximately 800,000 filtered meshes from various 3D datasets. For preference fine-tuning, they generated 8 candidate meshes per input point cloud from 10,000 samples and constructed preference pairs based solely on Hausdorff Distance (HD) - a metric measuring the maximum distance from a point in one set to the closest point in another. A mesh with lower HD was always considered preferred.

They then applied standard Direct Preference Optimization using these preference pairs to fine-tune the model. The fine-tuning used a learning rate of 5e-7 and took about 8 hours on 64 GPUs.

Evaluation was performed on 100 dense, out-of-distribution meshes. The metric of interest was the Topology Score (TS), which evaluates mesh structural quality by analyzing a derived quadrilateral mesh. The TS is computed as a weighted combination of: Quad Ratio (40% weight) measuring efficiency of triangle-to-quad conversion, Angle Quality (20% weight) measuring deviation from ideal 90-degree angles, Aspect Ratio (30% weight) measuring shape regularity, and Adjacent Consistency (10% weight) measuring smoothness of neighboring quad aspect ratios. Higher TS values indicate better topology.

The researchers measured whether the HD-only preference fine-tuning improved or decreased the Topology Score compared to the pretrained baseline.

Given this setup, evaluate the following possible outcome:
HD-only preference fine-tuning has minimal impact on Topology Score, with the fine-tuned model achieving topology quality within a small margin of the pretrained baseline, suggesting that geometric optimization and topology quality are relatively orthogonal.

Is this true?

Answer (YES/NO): NO